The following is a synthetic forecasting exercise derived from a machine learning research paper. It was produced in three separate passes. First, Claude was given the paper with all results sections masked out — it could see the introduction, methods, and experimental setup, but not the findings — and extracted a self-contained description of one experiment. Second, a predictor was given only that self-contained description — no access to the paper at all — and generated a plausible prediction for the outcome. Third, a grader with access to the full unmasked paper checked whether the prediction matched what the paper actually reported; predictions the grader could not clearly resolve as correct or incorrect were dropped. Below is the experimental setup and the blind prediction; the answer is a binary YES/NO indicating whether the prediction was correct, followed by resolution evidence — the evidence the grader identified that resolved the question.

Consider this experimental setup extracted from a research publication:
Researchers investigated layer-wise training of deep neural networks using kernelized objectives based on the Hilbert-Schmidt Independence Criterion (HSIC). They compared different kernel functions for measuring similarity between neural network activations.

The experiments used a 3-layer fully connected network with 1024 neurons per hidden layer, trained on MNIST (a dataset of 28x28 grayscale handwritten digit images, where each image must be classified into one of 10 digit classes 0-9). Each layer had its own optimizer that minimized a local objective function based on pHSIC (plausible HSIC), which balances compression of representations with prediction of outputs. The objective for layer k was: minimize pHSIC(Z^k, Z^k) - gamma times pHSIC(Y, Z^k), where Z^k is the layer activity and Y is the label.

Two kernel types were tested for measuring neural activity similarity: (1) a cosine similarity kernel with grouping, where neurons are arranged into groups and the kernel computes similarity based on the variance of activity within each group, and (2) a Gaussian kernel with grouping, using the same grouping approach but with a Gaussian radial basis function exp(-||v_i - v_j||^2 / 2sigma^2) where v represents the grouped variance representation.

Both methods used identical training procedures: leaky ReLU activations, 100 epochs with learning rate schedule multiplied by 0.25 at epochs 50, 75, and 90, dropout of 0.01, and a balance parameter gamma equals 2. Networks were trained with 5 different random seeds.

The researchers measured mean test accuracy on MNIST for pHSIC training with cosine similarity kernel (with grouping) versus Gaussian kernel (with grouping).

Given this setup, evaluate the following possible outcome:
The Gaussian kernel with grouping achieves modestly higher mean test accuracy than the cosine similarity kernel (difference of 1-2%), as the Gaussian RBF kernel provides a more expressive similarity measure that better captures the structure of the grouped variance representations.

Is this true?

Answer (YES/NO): YES